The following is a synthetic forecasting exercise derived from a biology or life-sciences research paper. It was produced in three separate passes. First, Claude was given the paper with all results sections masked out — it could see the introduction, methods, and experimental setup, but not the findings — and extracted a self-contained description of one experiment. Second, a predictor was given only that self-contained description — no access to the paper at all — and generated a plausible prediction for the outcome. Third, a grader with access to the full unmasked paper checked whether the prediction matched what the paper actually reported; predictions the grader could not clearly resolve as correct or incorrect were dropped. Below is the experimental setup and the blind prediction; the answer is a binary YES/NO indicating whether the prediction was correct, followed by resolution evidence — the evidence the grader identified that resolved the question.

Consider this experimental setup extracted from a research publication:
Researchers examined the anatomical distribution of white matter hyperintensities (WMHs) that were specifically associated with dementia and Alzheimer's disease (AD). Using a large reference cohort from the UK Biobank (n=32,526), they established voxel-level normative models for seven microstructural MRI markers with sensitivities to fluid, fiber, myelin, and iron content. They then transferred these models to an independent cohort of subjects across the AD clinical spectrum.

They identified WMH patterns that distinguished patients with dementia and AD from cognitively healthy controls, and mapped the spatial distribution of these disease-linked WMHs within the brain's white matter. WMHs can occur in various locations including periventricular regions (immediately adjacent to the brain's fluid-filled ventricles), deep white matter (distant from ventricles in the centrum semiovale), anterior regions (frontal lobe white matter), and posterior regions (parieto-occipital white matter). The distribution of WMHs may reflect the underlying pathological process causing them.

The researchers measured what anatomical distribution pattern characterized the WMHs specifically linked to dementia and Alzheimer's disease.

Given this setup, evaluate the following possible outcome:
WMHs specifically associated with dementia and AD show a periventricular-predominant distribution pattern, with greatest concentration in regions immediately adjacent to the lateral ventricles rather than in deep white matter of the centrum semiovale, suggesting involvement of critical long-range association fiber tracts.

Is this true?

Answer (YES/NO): NO